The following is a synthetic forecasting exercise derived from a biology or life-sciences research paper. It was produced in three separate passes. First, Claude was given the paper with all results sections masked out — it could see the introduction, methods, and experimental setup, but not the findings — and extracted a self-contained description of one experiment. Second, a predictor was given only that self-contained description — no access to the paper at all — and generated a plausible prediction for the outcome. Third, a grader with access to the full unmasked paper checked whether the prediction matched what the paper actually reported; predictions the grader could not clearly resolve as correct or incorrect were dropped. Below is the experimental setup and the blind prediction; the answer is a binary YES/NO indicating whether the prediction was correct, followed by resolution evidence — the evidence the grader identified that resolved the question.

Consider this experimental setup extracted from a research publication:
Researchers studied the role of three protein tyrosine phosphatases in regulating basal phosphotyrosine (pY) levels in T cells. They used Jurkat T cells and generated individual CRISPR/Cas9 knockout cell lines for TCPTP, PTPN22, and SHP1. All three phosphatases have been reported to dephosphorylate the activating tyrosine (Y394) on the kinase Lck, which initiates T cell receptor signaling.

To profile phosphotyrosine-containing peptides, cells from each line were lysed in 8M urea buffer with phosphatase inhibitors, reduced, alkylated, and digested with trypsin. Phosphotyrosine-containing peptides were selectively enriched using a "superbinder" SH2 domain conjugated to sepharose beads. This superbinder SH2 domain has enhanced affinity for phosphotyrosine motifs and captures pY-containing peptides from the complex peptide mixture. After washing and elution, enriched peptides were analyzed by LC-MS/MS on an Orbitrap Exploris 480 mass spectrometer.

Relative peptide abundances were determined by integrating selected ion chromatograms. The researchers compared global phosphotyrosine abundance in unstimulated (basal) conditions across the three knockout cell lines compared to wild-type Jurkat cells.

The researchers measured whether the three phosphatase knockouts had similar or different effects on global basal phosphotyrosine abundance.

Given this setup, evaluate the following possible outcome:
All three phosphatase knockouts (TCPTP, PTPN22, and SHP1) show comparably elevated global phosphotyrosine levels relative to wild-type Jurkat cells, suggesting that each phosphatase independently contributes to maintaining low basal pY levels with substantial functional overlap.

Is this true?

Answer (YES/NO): NO